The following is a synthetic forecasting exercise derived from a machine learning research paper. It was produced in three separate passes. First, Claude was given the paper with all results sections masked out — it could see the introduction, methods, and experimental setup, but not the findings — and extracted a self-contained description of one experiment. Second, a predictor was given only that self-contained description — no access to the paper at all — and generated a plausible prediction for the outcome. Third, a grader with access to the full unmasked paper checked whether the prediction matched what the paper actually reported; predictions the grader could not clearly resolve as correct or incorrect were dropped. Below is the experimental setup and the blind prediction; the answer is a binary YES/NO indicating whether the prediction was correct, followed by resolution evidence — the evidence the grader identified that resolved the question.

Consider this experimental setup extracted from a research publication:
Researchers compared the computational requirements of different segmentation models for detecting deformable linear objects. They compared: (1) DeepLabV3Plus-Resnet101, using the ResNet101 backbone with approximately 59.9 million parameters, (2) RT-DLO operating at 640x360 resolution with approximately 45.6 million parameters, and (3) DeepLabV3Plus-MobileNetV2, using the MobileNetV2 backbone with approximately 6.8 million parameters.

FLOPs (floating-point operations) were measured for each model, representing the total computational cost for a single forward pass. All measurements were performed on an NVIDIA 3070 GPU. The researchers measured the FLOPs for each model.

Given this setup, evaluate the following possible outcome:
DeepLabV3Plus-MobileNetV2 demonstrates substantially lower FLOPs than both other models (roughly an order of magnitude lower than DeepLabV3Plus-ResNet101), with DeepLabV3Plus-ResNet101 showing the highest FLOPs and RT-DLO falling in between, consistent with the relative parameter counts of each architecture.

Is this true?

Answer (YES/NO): NO